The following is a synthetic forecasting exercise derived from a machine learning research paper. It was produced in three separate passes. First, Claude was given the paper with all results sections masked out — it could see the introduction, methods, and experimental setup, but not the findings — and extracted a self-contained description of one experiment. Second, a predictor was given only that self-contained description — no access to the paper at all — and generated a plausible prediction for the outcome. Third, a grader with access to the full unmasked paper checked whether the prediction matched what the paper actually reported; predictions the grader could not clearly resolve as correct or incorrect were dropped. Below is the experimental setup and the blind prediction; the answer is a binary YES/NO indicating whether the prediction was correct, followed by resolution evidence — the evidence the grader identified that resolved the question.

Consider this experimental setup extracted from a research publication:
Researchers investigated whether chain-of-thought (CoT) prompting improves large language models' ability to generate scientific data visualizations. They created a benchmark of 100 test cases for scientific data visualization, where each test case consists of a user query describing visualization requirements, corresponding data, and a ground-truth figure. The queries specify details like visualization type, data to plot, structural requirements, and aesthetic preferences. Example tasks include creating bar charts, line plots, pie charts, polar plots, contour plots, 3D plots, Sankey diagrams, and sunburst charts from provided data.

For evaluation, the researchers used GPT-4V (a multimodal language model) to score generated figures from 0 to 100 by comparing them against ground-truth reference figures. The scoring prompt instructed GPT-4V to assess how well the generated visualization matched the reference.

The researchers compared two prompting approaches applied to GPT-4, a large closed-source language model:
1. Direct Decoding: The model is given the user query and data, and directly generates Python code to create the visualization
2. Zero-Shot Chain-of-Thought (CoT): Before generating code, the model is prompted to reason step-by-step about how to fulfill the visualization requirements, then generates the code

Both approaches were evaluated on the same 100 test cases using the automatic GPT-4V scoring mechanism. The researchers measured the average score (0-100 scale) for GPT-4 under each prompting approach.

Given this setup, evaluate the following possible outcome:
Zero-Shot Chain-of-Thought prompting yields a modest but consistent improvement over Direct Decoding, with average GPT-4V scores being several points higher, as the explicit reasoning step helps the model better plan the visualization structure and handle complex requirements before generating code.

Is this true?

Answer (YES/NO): NO